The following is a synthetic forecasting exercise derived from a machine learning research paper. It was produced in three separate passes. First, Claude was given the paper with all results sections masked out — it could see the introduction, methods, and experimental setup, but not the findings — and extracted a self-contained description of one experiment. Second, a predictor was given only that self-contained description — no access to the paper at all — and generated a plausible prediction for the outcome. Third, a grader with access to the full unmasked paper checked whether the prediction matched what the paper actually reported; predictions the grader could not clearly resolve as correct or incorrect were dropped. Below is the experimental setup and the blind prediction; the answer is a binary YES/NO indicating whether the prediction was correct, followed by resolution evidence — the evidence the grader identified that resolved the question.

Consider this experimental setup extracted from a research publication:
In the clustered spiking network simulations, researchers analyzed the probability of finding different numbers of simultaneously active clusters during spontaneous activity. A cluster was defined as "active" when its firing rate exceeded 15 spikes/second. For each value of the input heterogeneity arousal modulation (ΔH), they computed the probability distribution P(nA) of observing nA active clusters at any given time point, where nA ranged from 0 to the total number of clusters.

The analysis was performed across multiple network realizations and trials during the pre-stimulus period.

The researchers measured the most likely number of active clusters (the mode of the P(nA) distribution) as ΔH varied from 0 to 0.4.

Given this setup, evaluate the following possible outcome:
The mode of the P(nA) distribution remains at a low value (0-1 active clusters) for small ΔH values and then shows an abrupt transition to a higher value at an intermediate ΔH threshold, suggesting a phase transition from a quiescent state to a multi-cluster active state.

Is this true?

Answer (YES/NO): NO